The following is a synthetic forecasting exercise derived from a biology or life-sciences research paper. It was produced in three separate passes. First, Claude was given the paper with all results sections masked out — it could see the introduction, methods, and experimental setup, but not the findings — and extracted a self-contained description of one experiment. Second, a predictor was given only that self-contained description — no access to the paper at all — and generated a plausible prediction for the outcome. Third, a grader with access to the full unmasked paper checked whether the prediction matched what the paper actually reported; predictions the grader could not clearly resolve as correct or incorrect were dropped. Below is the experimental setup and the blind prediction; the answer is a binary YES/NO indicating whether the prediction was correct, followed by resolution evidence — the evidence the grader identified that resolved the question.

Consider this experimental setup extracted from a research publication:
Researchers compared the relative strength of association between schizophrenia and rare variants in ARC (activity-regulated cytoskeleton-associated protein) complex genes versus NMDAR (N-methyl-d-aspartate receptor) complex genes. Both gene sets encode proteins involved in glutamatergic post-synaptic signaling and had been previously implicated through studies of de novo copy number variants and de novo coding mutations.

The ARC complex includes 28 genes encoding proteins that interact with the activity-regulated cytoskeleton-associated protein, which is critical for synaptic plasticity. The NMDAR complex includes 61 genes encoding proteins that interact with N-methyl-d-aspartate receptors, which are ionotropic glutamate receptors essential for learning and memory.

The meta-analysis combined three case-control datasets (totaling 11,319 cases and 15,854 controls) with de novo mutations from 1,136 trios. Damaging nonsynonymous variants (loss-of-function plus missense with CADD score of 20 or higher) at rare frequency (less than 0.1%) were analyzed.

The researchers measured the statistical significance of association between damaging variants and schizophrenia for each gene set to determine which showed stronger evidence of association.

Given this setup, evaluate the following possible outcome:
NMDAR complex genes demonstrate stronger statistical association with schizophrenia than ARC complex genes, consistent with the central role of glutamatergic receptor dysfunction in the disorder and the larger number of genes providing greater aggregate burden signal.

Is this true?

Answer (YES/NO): YES